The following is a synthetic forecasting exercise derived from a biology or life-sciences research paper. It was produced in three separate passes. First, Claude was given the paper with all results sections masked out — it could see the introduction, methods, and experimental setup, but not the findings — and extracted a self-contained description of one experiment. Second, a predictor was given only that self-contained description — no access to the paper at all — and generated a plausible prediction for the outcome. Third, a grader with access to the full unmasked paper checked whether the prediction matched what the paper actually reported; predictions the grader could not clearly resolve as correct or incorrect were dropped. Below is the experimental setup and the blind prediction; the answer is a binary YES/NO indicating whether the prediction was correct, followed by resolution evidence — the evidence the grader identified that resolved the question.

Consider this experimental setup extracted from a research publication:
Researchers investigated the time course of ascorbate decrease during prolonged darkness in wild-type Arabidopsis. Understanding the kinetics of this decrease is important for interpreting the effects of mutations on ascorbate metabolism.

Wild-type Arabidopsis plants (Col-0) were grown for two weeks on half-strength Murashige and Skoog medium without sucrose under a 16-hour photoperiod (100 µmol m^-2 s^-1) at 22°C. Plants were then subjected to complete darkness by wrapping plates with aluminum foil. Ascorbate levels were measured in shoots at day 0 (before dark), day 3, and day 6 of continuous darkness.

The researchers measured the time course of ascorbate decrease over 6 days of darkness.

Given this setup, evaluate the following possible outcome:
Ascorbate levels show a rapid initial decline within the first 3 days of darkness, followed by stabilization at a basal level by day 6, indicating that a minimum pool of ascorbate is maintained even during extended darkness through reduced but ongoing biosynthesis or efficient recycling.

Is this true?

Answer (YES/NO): NO